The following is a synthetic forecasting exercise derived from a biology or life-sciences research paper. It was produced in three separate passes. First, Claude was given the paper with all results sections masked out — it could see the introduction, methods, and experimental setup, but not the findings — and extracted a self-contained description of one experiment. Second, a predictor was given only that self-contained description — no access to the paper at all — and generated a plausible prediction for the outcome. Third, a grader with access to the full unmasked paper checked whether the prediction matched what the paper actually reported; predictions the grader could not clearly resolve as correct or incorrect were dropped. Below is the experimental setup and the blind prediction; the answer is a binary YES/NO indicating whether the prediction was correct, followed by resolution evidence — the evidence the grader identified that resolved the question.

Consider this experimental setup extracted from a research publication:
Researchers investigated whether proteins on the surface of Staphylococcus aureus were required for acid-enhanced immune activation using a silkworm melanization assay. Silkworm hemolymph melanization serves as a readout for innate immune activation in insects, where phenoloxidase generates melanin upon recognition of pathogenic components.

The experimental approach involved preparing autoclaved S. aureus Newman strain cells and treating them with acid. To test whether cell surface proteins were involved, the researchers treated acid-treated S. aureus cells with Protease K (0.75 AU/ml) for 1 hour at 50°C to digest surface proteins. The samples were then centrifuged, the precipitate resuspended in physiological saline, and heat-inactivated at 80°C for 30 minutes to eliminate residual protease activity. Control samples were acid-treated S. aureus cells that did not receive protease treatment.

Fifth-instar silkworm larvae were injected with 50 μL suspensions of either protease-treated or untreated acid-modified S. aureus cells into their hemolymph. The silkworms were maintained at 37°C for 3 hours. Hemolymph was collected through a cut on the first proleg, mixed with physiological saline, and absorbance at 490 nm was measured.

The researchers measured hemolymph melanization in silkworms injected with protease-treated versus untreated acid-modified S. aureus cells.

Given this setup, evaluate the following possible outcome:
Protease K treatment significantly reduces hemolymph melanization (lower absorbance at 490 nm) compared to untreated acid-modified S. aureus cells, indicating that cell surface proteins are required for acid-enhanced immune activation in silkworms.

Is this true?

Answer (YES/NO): YES